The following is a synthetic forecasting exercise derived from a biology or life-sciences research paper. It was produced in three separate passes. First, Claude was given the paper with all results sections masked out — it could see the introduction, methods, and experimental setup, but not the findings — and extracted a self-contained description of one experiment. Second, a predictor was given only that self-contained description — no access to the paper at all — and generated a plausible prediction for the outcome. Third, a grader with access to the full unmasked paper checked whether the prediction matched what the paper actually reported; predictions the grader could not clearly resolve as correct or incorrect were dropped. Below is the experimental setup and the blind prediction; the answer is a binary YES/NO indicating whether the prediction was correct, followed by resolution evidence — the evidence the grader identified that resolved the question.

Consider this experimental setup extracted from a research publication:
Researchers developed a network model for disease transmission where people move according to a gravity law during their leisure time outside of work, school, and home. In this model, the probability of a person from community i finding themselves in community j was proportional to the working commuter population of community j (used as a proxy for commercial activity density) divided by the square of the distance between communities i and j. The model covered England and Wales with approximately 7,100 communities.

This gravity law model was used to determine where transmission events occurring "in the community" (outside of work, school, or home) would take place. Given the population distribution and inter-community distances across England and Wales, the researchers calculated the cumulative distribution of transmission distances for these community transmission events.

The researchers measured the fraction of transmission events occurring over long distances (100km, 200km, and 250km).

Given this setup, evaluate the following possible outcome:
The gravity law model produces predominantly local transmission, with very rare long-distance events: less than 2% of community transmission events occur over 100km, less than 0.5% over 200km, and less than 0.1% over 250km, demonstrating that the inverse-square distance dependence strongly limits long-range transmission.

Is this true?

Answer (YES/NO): NO